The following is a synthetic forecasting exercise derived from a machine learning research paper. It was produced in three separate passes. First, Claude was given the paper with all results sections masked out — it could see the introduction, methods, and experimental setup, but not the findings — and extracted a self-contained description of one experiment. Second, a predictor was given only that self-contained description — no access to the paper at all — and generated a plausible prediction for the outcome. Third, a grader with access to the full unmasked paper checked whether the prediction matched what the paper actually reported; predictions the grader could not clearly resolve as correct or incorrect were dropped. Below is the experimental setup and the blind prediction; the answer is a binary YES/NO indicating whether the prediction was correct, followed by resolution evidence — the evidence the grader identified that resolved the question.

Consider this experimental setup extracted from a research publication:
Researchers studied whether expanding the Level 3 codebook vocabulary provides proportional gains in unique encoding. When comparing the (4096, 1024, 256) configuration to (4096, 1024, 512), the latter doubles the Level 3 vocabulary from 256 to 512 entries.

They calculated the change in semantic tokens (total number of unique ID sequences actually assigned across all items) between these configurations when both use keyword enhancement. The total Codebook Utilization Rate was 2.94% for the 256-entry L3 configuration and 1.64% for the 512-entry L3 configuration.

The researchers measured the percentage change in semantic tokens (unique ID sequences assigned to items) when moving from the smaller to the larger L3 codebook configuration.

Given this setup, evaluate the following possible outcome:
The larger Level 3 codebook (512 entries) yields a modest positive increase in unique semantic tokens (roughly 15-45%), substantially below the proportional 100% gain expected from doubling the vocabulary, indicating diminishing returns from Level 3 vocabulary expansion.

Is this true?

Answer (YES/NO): NO